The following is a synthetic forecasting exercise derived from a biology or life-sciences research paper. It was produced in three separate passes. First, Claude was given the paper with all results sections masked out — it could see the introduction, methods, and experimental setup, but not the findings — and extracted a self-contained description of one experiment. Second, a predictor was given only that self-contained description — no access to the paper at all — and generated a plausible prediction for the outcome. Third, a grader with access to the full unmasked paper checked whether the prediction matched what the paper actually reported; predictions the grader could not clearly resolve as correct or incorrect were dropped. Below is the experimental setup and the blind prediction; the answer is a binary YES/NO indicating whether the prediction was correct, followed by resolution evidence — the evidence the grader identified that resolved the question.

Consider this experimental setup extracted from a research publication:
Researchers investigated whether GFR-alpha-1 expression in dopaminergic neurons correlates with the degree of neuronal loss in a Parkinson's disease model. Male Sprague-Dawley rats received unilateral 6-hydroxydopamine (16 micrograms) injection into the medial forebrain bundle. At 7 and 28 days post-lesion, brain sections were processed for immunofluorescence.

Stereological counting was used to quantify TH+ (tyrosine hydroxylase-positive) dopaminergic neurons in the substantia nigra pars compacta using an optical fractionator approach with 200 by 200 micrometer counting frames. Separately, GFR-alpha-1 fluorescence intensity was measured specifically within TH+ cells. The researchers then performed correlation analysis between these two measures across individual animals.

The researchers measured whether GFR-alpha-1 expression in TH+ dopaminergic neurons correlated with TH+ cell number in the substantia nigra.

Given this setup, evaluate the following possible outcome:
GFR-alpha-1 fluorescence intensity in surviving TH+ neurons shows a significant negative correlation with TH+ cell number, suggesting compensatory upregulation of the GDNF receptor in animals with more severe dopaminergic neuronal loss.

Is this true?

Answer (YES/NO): NO